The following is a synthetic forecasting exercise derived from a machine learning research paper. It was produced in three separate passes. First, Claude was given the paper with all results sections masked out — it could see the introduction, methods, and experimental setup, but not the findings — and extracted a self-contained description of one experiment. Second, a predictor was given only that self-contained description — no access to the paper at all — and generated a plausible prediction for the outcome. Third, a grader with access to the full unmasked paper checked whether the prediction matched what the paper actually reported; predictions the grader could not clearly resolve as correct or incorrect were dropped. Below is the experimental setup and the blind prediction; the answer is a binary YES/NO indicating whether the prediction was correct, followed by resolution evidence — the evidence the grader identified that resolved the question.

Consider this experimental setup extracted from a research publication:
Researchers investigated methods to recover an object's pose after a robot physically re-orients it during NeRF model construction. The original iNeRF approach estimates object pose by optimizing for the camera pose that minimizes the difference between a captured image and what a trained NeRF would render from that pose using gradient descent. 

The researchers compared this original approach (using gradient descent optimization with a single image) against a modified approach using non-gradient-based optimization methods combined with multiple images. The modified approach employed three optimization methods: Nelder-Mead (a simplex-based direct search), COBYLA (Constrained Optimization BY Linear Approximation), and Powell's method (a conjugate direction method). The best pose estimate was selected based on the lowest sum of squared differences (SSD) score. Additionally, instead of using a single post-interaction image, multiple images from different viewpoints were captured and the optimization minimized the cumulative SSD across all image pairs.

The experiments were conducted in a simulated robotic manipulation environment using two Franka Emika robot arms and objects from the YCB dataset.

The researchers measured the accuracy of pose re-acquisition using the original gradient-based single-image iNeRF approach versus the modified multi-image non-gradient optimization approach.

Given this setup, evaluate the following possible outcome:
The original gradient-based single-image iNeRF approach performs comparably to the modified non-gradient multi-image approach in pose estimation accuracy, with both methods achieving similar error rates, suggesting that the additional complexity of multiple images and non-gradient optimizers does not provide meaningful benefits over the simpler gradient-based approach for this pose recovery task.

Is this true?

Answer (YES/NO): NO